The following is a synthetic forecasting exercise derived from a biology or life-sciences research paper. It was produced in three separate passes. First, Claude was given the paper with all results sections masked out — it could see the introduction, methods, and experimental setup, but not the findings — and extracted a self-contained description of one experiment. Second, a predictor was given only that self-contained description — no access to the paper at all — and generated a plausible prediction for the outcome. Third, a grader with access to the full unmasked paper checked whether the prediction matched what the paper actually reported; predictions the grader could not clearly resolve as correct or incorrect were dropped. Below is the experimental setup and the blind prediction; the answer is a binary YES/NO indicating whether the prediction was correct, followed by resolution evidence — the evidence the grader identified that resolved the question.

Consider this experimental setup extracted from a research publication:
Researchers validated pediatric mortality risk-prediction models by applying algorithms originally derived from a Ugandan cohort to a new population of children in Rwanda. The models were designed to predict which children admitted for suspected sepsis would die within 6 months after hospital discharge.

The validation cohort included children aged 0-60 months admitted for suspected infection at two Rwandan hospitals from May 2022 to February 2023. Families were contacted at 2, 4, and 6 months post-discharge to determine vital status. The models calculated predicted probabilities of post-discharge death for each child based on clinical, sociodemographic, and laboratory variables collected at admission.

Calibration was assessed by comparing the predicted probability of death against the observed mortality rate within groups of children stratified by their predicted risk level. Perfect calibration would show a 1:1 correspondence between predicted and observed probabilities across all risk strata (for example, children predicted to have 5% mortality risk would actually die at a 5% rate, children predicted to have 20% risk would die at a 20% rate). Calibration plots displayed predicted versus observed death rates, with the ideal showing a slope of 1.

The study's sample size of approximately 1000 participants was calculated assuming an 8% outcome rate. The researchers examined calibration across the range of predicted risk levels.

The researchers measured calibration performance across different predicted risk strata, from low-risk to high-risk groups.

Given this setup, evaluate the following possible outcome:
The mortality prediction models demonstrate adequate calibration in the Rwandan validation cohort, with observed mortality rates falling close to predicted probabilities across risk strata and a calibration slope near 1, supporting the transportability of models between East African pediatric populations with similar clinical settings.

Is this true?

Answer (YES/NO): NO